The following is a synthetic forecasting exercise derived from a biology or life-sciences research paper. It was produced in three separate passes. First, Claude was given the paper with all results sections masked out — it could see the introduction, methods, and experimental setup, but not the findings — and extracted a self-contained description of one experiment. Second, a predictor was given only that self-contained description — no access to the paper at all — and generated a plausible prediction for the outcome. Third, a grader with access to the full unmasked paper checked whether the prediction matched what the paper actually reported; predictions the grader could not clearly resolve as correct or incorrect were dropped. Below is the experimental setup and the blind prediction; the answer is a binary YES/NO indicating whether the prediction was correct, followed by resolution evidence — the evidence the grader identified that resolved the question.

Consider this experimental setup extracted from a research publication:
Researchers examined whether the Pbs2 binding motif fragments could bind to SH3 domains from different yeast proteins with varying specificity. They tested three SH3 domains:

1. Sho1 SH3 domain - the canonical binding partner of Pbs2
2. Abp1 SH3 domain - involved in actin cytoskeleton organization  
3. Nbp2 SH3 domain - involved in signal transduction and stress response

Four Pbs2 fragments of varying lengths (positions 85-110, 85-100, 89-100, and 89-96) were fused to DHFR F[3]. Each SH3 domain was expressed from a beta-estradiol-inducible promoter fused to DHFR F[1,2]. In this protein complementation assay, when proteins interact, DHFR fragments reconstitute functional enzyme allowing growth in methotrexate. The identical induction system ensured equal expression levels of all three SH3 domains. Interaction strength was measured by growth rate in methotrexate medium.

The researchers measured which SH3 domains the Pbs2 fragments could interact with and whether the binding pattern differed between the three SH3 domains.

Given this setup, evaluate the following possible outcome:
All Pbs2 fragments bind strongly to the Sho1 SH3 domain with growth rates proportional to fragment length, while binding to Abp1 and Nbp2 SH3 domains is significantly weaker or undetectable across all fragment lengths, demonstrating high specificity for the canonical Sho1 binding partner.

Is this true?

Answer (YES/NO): YES